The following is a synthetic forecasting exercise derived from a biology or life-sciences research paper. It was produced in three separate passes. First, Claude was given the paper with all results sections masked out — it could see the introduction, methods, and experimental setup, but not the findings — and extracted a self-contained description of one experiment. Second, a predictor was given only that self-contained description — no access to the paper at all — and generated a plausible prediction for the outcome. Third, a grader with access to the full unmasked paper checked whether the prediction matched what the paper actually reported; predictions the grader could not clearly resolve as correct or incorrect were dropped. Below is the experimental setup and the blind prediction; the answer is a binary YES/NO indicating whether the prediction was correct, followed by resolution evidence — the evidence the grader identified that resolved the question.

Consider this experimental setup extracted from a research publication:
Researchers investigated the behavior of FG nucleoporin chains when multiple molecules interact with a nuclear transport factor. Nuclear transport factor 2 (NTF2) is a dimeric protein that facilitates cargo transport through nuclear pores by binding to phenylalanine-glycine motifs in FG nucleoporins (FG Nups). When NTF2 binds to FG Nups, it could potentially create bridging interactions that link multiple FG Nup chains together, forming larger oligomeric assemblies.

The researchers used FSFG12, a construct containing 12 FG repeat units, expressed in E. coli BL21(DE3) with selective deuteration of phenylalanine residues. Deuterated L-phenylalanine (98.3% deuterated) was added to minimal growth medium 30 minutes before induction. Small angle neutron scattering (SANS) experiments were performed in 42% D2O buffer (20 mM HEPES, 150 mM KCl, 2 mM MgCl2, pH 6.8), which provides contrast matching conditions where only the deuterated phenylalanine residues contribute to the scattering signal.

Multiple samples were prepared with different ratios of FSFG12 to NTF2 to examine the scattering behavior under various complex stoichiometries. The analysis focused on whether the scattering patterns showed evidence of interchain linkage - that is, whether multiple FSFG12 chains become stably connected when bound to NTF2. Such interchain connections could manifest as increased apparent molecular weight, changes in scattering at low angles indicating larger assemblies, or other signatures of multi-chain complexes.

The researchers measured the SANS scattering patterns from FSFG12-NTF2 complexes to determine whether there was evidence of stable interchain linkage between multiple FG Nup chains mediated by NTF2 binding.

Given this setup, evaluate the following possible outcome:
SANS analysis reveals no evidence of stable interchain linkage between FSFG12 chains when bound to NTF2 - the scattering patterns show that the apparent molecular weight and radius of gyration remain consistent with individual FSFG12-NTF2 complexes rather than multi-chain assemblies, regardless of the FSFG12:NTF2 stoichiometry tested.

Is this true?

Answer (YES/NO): YES